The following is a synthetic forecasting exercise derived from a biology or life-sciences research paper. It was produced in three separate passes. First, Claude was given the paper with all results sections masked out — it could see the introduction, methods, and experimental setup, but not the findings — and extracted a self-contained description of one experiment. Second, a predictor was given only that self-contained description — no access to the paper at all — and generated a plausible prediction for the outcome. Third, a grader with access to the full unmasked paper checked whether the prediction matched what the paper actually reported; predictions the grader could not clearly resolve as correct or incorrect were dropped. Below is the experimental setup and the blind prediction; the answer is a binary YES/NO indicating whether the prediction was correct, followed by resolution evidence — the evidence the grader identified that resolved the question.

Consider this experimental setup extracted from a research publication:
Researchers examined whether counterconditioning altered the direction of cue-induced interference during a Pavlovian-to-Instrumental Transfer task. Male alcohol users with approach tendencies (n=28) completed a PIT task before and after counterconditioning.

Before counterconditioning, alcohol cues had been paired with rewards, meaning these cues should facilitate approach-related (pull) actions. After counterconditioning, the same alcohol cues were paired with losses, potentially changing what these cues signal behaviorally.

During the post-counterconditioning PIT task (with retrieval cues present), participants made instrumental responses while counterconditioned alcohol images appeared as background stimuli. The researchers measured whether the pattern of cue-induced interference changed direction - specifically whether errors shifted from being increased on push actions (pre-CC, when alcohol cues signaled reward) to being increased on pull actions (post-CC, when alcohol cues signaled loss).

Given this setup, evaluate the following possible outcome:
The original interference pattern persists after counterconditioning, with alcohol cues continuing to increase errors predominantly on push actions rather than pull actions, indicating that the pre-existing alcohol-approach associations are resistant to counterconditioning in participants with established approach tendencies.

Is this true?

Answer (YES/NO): NO